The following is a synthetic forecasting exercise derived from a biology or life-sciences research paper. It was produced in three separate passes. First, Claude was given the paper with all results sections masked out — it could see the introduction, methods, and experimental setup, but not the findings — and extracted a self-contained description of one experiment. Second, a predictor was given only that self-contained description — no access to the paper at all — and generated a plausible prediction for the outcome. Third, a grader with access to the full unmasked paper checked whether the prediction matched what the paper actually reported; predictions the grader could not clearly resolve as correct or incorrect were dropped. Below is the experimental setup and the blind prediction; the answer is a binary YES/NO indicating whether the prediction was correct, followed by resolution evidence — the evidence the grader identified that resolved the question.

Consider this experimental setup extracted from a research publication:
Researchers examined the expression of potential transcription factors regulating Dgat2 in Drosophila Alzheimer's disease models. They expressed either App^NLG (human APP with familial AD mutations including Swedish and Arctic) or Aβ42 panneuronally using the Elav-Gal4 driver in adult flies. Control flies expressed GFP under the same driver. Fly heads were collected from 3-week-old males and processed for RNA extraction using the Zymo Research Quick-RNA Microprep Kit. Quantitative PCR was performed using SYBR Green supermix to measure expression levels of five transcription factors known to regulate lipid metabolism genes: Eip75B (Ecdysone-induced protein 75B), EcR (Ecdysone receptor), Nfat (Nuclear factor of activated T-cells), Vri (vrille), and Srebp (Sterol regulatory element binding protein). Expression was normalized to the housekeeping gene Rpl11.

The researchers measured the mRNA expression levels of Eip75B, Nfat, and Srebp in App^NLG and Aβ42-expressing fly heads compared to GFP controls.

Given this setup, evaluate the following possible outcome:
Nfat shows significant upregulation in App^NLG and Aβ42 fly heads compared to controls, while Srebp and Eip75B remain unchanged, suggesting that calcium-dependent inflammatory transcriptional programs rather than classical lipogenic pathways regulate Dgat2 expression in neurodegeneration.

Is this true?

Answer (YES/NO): NO